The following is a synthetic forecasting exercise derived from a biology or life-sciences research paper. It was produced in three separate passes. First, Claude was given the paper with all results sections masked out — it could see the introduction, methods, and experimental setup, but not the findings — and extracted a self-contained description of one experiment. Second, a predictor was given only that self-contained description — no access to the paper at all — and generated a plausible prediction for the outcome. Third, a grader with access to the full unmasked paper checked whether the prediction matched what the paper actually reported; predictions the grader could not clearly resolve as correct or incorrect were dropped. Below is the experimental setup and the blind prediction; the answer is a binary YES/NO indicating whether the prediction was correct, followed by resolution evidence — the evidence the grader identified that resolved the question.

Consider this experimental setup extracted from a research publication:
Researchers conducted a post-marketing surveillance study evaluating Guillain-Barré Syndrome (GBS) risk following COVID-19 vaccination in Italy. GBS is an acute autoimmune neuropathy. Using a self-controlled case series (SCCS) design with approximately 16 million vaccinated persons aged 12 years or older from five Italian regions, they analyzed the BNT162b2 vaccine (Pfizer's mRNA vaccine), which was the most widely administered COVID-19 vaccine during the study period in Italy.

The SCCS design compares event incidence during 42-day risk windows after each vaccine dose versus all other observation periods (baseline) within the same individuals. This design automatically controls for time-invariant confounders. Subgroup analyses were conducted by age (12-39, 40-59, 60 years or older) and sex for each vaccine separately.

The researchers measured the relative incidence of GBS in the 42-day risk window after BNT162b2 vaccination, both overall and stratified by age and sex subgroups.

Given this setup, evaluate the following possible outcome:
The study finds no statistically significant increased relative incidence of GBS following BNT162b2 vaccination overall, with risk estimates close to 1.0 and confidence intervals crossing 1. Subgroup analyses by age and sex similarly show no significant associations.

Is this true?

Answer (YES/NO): YES